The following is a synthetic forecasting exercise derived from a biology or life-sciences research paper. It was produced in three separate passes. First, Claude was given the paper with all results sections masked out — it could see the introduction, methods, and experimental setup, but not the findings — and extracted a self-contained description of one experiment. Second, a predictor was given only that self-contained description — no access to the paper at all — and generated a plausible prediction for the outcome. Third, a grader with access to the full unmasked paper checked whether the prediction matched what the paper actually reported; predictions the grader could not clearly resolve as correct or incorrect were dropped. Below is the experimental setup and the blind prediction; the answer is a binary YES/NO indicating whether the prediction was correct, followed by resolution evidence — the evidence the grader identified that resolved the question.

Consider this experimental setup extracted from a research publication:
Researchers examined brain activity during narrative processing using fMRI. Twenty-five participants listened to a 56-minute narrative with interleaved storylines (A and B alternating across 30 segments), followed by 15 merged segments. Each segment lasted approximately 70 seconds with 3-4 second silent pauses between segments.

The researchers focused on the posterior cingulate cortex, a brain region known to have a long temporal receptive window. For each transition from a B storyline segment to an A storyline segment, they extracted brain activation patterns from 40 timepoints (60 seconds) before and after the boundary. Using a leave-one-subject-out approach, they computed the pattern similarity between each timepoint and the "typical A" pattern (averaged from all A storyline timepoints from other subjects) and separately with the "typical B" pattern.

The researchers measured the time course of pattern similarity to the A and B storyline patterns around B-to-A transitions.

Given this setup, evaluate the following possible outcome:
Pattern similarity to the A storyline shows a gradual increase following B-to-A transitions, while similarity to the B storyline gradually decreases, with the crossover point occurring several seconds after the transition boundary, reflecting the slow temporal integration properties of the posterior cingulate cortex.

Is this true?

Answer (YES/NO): NO